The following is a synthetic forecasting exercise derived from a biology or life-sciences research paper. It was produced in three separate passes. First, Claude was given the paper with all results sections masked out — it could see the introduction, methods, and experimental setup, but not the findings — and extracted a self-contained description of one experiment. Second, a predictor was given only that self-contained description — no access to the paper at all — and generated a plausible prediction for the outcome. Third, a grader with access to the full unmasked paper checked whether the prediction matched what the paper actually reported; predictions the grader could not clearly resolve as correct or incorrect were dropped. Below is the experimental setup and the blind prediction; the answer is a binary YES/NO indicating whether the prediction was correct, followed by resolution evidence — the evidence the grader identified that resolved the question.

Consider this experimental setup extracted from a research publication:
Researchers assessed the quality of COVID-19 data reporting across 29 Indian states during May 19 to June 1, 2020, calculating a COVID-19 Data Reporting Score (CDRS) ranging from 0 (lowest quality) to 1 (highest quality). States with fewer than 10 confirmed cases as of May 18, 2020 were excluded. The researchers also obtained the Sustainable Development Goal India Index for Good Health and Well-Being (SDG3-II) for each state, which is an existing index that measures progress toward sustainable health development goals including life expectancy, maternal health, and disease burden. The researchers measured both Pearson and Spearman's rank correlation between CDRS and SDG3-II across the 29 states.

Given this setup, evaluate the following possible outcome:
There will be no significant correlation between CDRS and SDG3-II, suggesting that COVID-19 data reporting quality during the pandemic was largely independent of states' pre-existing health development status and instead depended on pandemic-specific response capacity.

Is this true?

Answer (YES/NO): NO